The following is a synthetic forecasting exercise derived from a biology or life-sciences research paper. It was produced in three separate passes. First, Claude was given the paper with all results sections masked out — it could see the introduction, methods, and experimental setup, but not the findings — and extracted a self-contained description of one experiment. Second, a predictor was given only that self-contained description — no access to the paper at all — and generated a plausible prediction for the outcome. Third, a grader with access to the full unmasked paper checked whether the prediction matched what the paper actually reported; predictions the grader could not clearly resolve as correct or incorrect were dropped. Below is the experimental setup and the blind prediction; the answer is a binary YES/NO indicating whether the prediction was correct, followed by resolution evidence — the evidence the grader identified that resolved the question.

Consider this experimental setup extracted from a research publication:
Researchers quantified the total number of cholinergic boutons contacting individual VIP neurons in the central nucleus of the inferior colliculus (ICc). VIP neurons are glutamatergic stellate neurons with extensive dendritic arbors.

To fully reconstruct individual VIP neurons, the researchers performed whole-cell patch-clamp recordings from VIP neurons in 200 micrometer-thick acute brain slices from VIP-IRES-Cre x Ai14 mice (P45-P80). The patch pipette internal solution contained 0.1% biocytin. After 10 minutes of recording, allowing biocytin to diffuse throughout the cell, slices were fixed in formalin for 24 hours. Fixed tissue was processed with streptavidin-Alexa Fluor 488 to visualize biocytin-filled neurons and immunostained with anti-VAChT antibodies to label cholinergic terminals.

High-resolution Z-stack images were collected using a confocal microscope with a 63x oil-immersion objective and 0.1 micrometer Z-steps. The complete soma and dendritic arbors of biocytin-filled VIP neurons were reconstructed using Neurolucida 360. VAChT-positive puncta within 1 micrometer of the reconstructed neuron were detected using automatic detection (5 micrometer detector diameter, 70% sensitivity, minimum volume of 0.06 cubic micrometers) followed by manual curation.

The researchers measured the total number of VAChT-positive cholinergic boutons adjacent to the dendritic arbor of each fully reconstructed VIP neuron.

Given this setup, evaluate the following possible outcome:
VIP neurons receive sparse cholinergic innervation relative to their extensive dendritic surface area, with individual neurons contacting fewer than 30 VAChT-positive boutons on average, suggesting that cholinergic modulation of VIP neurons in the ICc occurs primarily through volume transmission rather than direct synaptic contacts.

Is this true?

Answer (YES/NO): NO